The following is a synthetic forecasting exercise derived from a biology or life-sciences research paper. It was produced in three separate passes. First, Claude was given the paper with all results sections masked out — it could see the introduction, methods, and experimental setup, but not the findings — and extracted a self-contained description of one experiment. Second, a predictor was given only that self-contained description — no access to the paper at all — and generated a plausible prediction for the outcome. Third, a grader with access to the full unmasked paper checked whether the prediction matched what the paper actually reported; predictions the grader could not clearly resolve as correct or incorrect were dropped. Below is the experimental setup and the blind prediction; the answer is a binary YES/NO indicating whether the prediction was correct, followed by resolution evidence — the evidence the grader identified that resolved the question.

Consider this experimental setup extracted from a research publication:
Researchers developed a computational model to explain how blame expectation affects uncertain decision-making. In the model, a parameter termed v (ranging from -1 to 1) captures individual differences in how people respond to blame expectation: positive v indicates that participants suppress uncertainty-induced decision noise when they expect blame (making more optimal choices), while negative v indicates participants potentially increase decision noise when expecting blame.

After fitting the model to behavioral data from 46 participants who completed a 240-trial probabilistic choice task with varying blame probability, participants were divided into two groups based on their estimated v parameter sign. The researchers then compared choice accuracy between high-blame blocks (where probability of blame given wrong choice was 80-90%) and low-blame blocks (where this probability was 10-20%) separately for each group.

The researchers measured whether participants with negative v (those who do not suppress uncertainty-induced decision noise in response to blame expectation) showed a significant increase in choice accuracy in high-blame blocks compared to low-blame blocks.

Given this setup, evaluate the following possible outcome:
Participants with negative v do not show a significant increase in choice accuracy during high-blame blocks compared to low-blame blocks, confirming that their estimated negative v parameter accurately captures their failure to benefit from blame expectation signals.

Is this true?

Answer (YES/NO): YES